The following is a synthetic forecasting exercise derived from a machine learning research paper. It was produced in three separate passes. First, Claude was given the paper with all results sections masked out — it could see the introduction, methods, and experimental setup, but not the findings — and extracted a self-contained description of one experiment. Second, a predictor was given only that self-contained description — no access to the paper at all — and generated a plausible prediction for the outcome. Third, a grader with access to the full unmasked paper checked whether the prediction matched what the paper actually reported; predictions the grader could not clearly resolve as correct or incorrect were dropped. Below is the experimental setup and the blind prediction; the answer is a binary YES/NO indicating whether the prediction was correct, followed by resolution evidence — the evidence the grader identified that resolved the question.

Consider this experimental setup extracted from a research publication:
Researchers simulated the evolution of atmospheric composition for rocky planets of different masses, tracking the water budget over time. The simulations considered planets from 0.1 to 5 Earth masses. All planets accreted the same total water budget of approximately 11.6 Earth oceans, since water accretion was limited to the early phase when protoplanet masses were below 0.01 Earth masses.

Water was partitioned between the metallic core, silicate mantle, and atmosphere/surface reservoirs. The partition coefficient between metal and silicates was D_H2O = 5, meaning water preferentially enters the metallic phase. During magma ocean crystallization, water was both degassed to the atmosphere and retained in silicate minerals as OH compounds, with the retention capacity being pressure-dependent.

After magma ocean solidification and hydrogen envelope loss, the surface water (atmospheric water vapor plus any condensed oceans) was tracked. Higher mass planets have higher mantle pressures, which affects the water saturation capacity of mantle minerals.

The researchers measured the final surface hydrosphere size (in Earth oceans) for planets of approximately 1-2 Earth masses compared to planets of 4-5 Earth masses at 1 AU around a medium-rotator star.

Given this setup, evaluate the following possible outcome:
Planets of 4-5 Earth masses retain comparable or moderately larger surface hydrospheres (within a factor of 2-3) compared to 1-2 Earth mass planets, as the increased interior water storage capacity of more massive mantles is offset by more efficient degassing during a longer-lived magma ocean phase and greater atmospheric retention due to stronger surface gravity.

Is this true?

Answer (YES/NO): NO